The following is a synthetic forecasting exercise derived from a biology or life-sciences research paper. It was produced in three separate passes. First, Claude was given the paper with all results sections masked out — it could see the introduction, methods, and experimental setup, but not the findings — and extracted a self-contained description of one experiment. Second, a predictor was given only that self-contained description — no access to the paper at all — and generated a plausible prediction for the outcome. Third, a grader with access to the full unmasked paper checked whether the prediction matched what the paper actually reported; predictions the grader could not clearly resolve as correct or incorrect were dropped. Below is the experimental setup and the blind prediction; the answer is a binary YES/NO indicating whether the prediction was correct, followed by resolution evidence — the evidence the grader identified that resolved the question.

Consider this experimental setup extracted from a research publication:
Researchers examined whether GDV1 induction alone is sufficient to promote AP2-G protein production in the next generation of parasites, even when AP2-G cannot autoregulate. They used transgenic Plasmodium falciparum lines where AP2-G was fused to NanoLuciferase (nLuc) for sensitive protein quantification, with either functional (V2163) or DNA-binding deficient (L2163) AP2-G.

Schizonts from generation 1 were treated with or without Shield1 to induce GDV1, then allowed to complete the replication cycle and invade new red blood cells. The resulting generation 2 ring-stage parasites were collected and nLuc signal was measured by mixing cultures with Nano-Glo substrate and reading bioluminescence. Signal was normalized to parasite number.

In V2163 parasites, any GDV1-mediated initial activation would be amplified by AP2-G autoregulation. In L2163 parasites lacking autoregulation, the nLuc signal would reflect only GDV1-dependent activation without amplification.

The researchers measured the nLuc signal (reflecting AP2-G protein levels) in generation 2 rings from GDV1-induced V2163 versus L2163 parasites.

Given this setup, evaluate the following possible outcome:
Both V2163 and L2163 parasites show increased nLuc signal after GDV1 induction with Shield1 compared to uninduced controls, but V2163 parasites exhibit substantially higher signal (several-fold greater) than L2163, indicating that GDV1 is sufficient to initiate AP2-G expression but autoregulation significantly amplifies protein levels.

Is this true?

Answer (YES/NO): YES